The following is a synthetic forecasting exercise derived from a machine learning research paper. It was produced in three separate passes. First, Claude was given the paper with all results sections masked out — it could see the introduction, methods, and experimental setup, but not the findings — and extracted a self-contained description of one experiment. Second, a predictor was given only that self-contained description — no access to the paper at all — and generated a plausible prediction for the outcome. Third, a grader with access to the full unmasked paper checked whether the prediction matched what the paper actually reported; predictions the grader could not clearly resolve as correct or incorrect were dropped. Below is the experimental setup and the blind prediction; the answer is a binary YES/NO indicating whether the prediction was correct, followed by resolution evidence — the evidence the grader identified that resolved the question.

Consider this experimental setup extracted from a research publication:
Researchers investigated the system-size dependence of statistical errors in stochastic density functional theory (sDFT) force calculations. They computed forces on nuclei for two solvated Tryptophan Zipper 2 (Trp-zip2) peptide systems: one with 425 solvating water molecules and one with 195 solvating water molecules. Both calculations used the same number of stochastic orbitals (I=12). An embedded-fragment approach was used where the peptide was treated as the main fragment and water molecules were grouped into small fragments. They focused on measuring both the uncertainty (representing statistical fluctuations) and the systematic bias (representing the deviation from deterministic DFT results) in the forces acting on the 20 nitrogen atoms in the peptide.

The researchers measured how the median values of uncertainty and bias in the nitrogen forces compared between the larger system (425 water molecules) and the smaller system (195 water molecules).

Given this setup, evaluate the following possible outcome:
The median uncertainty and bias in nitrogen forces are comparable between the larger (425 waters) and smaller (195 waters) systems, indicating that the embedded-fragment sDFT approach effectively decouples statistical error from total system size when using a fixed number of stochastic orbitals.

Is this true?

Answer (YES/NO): YES